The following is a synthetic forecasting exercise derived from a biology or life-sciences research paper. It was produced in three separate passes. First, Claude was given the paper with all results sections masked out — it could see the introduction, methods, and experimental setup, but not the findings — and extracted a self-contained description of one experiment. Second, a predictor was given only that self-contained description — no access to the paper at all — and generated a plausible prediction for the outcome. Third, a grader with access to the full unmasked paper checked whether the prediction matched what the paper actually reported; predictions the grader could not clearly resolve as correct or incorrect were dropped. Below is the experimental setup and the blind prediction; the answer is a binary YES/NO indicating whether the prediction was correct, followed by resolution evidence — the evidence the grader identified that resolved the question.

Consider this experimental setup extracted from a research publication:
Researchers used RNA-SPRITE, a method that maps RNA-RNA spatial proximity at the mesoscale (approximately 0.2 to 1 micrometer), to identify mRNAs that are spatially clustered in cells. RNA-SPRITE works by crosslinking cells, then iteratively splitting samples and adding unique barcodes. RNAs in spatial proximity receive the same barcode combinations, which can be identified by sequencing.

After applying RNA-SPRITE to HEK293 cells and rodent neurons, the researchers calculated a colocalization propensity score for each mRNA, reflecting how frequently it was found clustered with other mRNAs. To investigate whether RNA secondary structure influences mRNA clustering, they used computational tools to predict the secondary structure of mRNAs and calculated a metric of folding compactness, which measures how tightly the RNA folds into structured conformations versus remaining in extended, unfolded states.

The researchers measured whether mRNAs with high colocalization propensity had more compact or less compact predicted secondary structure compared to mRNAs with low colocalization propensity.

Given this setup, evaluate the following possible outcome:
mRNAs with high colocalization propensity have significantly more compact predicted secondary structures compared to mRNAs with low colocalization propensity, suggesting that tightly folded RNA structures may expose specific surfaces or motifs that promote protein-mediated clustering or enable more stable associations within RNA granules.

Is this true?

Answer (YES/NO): NO